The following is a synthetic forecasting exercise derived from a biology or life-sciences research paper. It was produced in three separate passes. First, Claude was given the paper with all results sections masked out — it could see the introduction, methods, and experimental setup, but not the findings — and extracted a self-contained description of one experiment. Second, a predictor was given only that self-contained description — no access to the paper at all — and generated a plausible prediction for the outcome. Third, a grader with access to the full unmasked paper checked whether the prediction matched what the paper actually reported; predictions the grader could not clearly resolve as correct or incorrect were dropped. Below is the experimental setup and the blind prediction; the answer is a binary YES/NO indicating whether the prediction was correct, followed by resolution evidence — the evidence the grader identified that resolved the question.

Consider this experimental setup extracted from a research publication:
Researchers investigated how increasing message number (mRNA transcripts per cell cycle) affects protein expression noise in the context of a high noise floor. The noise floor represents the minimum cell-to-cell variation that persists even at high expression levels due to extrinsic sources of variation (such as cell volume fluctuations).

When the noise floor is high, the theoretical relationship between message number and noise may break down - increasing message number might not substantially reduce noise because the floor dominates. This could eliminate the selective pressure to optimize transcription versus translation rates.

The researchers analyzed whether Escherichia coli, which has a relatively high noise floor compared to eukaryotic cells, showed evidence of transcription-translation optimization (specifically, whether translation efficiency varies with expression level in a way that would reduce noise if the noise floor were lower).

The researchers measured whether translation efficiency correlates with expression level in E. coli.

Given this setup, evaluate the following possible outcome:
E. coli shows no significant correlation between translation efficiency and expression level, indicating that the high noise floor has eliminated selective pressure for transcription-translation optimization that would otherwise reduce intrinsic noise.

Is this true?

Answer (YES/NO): YES